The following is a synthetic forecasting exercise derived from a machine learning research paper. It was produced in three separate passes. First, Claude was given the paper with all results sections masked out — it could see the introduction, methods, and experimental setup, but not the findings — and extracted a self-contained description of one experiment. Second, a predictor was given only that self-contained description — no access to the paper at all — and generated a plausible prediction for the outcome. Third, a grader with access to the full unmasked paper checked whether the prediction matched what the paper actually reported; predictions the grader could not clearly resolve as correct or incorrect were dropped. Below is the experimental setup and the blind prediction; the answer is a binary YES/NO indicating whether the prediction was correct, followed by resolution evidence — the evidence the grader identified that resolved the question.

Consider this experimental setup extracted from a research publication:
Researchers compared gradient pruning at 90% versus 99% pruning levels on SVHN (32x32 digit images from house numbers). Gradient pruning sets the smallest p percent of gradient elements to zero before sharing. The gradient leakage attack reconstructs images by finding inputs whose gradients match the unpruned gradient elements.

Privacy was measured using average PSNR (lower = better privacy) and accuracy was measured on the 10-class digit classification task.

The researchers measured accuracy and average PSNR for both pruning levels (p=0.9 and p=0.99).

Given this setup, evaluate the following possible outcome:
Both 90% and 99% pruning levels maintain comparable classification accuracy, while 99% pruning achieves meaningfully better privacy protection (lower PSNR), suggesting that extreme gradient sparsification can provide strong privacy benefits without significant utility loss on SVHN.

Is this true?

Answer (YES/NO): YES